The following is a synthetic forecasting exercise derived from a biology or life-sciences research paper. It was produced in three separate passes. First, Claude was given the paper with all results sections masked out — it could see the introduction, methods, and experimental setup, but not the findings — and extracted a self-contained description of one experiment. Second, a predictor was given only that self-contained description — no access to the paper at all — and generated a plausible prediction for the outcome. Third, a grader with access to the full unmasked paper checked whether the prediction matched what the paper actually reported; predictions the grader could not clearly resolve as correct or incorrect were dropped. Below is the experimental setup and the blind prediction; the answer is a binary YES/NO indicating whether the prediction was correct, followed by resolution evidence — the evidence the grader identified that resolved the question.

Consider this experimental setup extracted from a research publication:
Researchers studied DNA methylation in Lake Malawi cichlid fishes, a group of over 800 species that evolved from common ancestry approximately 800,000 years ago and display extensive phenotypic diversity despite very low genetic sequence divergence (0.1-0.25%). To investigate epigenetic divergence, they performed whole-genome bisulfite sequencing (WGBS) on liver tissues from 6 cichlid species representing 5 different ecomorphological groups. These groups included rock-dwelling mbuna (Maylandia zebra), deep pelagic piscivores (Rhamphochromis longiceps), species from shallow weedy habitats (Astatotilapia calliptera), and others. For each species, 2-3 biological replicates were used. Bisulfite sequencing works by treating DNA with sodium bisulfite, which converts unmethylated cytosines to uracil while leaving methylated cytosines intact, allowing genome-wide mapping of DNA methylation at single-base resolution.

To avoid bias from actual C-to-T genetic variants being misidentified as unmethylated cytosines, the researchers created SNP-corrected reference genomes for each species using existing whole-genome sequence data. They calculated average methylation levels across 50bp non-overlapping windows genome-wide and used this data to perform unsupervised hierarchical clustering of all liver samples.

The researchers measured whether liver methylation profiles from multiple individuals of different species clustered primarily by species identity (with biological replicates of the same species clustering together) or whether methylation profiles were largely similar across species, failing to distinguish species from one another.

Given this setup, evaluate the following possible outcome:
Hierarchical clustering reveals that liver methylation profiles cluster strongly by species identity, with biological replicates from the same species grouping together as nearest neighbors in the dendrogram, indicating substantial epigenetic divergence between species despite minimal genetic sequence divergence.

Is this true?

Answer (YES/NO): YES